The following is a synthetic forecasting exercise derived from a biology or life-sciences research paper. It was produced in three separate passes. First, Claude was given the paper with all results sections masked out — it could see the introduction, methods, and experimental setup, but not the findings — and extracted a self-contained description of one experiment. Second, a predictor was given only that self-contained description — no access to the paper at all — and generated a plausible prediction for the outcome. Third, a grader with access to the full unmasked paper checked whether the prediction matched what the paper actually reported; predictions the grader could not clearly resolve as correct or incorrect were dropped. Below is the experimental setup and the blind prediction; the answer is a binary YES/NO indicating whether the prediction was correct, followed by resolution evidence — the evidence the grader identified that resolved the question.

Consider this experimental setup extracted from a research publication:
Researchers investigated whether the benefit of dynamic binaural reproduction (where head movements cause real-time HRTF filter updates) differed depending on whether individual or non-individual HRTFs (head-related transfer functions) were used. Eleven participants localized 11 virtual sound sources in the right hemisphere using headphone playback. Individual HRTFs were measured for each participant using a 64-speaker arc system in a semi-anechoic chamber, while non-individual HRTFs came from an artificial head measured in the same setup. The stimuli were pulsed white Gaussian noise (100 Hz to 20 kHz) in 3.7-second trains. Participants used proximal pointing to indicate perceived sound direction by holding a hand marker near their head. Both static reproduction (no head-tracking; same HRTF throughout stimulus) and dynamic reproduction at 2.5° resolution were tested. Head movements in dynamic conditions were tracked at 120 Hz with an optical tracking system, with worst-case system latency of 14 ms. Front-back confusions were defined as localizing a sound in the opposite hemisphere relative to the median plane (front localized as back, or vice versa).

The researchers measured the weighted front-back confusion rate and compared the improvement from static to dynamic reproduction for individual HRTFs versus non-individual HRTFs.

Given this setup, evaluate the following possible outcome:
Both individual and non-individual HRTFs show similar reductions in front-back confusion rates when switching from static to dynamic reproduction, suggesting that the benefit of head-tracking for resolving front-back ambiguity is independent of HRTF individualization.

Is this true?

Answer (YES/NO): NO